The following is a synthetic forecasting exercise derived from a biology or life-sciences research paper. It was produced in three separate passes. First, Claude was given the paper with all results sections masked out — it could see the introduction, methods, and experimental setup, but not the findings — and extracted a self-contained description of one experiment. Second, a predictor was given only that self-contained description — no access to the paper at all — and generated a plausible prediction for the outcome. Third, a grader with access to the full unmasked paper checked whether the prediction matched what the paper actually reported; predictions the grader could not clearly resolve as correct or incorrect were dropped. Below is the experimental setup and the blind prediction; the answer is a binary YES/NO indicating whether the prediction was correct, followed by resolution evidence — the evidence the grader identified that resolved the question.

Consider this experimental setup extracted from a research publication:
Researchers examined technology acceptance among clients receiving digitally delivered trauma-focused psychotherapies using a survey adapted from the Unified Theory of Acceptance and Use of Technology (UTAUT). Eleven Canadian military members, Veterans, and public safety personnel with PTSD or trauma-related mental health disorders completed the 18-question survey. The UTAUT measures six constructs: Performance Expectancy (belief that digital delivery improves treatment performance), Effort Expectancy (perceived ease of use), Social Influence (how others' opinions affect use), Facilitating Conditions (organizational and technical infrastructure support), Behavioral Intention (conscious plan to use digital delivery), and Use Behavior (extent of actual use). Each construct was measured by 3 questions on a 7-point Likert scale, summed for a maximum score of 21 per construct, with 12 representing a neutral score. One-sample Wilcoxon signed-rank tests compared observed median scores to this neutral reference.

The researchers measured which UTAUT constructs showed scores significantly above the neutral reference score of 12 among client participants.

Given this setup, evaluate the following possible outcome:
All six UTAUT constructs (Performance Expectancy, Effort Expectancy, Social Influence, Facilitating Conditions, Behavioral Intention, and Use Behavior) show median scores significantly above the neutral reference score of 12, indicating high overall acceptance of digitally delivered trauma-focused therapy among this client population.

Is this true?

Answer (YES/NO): NO